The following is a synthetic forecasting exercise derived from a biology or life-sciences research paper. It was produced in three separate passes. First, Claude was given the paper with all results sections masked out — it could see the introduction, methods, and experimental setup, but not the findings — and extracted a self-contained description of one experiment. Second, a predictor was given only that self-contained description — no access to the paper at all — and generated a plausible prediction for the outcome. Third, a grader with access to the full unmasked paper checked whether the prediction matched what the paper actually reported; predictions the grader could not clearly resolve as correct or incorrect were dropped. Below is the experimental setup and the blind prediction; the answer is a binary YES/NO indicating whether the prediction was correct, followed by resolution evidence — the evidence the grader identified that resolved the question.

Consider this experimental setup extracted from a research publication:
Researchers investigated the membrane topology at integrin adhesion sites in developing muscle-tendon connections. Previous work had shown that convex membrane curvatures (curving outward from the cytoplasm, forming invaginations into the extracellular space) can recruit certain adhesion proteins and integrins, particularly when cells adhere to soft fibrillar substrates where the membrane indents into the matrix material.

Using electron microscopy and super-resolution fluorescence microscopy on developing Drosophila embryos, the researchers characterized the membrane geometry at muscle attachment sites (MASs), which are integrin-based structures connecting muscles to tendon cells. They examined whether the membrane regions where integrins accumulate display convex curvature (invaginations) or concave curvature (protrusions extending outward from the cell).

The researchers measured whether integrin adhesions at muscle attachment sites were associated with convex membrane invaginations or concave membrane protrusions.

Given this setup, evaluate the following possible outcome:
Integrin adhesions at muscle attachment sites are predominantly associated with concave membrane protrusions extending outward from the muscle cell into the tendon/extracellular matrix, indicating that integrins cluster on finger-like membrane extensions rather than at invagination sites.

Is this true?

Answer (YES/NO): YES